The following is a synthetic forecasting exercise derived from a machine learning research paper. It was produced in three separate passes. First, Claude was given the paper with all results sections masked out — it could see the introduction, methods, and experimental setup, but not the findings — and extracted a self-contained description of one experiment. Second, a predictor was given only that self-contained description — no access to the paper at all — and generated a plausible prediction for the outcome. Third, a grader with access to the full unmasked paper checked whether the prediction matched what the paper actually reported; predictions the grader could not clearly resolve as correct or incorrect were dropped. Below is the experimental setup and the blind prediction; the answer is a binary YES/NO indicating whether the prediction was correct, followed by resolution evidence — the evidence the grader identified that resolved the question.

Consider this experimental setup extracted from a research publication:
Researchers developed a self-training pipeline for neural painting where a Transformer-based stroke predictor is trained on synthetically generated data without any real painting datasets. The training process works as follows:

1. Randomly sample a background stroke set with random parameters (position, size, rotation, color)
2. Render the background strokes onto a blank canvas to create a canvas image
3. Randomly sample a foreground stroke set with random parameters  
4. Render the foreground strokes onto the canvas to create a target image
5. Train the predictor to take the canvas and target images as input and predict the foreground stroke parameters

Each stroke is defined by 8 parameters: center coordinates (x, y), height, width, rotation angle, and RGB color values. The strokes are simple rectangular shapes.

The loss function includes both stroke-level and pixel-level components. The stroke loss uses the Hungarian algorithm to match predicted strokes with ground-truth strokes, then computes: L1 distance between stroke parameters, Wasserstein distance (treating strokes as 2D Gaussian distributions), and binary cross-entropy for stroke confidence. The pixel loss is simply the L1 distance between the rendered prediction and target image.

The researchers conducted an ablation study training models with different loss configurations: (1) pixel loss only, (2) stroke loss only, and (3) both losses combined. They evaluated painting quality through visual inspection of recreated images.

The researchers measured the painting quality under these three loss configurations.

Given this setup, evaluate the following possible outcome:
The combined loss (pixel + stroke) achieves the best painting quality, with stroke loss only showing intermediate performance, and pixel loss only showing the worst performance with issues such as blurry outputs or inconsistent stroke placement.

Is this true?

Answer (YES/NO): NO